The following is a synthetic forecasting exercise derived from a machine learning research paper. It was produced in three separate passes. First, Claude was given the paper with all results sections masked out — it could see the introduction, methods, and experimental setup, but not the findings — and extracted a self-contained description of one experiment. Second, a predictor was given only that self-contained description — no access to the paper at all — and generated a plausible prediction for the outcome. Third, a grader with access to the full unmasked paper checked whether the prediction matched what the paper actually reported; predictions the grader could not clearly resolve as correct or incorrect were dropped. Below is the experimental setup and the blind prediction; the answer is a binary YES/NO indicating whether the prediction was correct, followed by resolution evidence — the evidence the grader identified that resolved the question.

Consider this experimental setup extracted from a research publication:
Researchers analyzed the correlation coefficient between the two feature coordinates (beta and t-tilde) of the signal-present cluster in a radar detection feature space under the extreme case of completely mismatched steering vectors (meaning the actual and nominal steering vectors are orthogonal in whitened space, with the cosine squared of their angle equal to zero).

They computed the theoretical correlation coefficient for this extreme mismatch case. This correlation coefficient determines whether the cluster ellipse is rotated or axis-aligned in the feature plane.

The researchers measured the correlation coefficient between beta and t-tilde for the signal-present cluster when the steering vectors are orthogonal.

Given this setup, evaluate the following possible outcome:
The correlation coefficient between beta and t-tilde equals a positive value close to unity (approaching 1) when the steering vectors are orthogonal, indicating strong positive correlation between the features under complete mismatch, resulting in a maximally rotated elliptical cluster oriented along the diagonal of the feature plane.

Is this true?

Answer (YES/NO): NO